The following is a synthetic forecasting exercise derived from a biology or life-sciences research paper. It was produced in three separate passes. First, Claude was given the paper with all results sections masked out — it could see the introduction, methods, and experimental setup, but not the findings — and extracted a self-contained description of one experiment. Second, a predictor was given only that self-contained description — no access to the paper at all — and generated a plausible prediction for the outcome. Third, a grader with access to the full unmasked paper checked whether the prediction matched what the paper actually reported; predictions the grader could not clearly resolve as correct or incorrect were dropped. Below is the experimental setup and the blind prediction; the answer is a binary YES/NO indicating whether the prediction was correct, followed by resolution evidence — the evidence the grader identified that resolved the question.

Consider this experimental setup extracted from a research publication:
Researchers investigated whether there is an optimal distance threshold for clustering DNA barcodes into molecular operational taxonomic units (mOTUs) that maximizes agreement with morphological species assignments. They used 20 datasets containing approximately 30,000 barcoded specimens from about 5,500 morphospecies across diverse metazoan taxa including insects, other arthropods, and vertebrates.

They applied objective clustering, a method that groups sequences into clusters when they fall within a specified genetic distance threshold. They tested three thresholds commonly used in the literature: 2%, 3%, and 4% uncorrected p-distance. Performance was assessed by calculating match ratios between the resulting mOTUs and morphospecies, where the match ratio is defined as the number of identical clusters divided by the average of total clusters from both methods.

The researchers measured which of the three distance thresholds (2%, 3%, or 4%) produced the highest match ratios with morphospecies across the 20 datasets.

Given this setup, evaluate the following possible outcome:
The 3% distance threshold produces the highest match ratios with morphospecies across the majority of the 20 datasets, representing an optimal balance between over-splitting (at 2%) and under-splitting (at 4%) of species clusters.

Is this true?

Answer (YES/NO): NO